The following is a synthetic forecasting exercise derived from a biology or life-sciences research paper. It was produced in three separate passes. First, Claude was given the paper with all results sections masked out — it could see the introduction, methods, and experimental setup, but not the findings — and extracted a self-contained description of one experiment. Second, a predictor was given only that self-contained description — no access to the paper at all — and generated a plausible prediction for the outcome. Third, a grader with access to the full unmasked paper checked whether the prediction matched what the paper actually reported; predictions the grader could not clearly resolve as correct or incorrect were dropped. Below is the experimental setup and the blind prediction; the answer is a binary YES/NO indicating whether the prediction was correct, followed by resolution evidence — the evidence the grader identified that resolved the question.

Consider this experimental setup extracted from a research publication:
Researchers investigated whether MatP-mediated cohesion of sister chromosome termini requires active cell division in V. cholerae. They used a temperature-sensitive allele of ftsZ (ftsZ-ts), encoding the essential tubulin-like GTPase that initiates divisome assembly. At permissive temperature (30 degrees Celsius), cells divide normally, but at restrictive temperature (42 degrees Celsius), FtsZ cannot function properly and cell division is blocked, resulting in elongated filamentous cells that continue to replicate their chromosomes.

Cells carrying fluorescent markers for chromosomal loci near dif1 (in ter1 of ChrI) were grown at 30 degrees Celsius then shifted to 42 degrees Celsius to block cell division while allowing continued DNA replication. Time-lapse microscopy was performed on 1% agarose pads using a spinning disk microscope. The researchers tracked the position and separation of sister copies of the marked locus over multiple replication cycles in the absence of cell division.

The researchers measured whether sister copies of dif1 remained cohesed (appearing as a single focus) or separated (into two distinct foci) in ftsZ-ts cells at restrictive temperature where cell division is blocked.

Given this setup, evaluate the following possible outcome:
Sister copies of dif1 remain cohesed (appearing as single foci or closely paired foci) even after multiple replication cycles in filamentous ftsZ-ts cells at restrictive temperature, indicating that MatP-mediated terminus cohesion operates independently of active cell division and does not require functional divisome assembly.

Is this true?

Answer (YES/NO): NO